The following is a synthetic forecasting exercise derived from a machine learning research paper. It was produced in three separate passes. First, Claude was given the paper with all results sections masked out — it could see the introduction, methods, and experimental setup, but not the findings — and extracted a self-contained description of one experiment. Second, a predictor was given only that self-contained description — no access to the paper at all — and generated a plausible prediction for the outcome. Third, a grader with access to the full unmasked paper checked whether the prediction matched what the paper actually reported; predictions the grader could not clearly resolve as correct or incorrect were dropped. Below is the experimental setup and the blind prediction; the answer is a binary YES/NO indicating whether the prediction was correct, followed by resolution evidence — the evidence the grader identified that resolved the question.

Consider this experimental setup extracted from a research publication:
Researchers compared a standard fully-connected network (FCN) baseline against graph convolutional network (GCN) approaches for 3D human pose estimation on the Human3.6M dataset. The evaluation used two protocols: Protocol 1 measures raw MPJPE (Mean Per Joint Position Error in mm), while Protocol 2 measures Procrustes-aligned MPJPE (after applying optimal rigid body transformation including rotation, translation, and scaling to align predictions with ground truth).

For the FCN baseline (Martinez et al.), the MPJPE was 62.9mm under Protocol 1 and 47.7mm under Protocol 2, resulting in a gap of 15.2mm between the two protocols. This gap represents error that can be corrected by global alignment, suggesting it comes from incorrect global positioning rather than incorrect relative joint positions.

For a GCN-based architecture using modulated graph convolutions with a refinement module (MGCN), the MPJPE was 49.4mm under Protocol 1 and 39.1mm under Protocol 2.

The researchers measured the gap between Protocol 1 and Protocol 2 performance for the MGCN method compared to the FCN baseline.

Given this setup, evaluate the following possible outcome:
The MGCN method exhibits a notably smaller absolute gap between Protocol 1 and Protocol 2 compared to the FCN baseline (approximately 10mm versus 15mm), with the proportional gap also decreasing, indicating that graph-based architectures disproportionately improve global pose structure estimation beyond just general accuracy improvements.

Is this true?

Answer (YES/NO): YES